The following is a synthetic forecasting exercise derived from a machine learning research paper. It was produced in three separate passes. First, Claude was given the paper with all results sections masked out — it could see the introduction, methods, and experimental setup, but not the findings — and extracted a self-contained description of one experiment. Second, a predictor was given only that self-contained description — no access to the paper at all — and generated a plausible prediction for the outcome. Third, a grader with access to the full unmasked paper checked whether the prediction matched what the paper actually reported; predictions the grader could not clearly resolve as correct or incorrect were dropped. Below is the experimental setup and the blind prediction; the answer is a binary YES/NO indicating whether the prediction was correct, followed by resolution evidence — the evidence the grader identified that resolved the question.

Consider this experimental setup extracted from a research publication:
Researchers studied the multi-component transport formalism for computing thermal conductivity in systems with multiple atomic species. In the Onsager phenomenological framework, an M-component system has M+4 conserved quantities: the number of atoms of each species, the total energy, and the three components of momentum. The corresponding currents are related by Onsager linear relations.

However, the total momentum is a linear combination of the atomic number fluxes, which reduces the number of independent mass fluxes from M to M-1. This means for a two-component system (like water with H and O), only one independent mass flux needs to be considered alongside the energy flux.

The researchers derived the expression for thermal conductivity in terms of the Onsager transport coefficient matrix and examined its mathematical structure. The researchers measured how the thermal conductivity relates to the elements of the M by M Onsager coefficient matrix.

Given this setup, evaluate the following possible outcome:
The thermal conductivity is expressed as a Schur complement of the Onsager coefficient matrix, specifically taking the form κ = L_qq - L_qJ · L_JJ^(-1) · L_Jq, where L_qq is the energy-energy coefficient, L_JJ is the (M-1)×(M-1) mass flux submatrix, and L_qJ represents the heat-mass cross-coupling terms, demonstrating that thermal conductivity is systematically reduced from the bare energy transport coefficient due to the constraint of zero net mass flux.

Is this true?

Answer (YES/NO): YES